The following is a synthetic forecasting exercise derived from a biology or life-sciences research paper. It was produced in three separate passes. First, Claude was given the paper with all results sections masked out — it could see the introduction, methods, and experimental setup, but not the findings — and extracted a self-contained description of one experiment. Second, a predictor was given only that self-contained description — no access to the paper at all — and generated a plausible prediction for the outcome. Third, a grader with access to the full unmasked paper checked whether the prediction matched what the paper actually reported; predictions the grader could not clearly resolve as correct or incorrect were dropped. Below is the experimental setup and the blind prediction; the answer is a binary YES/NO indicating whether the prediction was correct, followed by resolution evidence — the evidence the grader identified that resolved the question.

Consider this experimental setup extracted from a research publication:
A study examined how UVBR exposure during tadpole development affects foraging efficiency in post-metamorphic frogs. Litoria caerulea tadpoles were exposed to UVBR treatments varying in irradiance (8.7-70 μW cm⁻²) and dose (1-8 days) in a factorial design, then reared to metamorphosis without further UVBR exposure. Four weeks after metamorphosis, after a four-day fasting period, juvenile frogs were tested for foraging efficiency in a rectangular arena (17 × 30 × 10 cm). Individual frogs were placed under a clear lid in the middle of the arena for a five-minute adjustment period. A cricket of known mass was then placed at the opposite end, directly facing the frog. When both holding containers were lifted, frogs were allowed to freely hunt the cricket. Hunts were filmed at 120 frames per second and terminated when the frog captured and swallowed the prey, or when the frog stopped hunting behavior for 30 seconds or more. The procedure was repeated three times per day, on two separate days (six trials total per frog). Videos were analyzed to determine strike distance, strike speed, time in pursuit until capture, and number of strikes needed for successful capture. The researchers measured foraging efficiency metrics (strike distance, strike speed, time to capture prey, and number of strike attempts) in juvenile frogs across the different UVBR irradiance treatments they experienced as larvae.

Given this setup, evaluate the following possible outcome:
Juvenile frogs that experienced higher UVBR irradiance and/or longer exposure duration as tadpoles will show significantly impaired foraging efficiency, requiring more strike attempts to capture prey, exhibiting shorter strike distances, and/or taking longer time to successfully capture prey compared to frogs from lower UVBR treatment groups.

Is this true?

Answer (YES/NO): NO